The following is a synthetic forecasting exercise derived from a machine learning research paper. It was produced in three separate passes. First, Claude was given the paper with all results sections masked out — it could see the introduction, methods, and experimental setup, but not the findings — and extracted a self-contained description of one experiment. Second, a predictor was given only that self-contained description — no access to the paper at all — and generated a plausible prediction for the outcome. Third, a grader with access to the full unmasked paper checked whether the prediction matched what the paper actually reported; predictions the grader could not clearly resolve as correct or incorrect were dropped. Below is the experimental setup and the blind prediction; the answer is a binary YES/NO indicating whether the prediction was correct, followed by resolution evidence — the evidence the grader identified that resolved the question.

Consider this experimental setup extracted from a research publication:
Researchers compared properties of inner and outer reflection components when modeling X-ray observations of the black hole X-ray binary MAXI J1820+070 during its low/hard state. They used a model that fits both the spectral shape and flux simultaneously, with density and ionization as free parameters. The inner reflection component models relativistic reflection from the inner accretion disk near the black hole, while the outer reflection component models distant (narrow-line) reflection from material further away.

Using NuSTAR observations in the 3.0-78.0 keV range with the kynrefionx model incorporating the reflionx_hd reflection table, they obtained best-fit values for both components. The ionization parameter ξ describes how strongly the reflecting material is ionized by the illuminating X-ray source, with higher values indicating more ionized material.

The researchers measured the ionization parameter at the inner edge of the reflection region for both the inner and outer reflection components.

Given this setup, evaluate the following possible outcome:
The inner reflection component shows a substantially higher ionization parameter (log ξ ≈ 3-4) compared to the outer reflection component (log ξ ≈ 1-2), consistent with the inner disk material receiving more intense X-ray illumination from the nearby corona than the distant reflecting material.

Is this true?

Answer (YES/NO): NO